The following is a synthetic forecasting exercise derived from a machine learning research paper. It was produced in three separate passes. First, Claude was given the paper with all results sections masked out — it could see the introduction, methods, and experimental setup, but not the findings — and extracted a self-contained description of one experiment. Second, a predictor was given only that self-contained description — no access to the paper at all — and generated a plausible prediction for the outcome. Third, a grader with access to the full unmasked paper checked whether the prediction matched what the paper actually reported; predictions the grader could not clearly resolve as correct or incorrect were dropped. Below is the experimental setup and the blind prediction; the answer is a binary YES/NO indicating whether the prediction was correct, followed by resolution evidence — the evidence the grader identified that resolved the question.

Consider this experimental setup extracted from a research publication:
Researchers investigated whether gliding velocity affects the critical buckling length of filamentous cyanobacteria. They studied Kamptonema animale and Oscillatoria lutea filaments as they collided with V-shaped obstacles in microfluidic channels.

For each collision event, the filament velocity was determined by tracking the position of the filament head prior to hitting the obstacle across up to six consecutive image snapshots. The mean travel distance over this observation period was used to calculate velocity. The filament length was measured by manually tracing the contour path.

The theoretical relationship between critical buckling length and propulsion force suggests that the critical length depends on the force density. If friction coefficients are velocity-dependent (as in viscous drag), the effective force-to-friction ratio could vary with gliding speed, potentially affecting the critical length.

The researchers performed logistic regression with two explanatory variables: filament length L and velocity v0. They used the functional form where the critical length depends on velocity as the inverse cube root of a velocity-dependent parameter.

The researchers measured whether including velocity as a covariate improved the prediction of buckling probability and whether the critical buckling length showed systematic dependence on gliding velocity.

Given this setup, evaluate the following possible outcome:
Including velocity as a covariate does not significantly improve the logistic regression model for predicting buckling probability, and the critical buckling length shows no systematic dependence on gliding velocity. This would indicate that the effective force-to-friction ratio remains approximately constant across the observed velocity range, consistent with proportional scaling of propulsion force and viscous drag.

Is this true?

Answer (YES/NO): YES